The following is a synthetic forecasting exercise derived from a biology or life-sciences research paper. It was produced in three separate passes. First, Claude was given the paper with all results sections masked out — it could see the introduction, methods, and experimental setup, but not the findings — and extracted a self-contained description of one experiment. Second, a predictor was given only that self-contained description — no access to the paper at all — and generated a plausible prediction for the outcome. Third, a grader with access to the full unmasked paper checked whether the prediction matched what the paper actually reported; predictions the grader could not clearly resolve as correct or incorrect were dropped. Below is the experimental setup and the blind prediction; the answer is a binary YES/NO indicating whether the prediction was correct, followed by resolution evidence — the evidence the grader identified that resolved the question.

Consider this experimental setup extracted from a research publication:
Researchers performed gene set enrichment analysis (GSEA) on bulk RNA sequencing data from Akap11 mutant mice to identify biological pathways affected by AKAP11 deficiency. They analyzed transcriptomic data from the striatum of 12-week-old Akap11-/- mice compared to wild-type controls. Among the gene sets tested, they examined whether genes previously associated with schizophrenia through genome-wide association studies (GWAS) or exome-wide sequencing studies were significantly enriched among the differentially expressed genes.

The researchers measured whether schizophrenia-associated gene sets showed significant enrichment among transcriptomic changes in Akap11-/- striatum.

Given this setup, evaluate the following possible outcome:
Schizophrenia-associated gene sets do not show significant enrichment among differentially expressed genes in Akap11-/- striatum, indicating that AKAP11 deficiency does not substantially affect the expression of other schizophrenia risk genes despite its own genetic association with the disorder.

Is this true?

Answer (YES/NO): NO